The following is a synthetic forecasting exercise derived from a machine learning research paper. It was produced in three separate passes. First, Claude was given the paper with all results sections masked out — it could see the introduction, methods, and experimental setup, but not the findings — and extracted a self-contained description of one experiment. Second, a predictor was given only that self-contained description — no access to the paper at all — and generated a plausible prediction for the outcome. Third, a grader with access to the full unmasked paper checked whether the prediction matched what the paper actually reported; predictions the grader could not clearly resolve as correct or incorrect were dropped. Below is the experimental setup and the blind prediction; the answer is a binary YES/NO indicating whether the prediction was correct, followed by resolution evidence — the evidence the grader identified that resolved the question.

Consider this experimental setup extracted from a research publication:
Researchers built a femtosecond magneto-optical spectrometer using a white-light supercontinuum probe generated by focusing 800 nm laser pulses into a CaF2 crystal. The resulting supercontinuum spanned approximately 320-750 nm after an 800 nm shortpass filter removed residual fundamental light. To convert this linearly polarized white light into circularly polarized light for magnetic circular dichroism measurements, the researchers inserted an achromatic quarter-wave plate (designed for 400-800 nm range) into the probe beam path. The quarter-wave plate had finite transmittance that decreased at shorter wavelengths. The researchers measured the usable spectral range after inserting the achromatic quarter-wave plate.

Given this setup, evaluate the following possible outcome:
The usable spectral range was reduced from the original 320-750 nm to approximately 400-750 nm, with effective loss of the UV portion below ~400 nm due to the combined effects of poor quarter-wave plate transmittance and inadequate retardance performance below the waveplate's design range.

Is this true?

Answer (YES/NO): NO